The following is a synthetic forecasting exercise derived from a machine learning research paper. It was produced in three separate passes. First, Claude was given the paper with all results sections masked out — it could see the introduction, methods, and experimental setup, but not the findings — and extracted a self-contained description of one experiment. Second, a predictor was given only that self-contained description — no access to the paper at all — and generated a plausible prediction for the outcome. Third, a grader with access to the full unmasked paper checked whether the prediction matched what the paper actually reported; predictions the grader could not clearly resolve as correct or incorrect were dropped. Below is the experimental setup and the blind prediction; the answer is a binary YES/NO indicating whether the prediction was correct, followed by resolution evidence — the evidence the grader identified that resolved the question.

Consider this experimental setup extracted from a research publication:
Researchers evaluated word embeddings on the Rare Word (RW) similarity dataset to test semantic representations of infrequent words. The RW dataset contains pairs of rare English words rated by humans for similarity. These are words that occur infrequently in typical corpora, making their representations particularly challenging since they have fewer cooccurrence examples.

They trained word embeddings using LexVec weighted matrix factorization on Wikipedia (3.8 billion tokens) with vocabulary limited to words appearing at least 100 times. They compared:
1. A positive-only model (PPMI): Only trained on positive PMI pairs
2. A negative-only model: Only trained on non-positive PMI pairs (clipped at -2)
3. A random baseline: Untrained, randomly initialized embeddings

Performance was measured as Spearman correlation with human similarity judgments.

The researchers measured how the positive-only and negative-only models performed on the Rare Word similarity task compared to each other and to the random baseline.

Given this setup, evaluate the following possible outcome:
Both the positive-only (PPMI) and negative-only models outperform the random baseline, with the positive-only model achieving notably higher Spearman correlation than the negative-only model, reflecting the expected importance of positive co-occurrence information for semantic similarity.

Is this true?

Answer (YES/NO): YES